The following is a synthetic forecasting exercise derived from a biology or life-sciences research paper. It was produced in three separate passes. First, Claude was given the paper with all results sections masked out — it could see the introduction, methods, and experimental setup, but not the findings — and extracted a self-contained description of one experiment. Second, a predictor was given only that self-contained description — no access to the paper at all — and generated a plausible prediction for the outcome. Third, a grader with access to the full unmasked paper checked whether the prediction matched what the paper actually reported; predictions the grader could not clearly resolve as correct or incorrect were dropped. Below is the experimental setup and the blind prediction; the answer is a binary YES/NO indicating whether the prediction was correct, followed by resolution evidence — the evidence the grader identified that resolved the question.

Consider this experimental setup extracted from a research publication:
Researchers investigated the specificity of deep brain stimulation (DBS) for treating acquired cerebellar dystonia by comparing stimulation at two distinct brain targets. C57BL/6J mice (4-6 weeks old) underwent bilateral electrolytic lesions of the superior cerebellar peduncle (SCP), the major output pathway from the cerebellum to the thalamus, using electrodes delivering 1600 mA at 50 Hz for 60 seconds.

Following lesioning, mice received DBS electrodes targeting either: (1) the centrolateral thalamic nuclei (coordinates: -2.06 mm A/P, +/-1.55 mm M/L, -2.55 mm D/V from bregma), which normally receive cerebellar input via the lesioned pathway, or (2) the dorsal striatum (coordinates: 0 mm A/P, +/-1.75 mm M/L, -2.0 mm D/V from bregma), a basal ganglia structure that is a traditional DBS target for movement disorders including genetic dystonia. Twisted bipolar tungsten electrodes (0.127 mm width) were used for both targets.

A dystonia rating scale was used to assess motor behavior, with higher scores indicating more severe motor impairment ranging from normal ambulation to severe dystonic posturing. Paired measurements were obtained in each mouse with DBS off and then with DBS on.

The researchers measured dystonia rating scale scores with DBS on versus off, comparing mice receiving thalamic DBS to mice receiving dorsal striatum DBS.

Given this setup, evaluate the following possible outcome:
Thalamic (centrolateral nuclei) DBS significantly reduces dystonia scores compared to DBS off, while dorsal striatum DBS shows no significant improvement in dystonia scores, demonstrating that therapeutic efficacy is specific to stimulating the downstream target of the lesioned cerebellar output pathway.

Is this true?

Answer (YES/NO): YES